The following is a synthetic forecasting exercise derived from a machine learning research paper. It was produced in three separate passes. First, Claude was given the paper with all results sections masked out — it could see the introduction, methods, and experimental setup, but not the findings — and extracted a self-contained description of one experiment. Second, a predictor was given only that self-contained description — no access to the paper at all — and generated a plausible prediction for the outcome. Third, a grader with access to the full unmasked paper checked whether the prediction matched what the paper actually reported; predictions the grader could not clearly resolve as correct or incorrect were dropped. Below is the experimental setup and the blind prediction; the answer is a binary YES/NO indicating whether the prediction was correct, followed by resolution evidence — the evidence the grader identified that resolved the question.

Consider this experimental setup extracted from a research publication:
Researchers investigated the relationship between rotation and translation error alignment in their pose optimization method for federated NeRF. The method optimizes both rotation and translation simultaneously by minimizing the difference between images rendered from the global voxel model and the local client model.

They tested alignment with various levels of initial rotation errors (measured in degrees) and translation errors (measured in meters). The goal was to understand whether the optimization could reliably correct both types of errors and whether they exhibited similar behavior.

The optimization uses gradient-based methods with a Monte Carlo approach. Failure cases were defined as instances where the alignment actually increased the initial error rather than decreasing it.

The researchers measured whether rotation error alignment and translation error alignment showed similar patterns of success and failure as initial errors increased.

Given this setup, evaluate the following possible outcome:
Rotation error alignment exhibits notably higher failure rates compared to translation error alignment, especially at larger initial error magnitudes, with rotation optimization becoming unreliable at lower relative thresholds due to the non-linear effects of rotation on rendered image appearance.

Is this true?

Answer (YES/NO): NO